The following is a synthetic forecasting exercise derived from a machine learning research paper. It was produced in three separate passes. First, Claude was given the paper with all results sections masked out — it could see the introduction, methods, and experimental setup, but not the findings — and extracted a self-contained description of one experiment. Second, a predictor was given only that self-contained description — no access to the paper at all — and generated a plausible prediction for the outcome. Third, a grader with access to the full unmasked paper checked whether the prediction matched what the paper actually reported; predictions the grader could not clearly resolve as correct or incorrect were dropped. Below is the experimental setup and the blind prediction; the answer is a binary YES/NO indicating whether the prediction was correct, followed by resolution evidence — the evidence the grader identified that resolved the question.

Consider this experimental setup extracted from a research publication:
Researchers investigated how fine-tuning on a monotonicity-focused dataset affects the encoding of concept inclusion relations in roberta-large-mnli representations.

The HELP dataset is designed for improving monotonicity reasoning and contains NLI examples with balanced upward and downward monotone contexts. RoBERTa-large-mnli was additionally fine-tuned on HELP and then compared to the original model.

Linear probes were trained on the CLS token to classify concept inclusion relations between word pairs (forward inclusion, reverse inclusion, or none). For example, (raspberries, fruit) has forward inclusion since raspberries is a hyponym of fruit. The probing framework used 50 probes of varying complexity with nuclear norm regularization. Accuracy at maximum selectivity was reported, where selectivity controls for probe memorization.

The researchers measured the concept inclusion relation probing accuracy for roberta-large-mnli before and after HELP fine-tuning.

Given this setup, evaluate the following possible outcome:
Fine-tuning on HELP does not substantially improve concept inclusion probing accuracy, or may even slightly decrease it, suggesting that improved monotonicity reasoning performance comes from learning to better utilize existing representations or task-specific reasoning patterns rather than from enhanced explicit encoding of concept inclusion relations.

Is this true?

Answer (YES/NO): YES